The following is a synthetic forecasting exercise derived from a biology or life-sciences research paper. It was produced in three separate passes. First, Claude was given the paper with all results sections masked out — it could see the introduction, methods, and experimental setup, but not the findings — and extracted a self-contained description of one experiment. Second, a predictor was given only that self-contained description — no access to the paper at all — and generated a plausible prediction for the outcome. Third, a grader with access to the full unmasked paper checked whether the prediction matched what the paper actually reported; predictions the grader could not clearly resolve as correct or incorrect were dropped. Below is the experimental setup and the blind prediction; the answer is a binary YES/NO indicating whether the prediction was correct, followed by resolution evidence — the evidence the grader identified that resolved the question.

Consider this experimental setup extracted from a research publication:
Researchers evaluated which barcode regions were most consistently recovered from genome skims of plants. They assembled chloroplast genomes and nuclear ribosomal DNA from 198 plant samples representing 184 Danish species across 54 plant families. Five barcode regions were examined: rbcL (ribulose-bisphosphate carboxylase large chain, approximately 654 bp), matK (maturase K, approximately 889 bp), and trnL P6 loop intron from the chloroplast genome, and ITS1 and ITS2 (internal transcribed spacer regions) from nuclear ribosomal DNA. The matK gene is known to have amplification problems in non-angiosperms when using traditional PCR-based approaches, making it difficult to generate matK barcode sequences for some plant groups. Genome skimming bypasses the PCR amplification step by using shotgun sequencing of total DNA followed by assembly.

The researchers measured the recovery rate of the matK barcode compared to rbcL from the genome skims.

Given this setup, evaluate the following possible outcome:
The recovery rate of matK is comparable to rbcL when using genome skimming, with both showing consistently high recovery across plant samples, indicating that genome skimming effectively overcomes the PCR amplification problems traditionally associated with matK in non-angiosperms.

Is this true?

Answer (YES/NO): NO